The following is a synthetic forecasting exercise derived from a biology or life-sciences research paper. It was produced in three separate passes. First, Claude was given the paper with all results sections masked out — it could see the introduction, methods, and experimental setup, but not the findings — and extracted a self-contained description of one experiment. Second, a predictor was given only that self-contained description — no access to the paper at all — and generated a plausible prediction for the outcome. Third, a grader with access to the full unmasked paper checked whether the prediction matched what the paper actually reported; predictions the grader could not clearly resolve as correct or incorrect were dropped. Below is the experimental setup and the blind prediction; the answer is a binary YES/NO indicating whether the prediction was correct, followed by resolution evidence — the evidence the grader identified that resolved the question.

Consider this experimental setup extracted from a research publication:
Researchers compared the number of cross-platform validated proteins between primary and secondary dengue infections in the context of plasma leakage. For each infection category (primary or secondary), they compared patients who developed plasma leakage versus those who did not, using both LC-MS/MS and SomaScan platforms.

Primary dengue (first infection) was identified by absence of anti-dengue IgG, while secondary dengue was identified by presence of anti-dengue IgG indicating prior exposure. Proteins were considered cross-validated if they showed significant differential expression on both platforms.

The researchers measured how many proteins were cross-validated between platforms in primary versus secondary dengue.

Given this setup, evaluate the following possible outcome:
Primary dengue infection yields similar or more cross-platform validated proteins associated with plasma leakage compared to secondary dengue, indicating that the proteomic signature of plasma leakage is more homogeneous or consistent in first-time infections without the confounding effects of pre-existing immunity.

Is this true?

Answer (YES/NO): NO